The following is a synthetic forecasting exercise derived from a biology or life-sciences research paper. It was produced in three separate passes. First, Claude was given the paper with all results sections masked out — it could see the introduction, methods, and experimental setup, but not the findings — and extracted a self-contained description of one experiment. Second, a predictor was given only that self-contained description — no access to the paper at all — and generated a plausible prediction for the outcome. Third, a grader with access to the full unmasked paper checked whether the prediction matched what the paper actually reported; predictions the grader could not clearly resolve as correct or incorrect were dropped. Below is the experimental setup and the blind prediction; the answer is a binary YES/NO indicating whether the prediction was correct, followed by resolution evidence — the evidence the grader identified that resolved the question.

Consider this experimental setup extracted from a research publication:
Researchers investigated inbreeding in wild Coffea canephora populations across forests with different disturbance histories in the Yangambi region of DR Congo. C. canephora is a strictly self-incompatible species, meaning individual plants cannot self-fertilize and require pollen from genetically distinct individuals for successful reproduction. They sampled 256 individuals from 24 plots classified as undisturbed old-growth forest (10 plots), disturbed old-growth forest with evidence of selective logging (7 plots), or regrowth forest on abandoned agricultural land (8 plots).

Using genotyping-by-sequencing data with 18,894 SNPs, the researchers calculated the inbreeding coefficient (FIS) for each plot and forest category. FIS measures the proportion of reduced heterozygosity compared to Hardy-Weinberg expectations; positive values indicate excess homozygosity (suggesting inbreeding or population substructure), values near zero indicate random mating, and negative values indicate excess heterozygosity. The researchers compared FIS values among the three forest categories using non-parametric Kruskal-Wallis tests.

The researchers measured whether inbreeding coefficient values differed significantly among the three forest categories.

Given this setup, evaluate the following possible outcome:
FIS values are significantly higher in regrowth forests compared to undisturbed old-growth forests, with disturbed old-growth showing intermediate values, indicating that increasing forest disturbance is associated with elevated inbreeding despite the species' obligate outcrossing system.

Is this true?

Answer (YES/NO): NO